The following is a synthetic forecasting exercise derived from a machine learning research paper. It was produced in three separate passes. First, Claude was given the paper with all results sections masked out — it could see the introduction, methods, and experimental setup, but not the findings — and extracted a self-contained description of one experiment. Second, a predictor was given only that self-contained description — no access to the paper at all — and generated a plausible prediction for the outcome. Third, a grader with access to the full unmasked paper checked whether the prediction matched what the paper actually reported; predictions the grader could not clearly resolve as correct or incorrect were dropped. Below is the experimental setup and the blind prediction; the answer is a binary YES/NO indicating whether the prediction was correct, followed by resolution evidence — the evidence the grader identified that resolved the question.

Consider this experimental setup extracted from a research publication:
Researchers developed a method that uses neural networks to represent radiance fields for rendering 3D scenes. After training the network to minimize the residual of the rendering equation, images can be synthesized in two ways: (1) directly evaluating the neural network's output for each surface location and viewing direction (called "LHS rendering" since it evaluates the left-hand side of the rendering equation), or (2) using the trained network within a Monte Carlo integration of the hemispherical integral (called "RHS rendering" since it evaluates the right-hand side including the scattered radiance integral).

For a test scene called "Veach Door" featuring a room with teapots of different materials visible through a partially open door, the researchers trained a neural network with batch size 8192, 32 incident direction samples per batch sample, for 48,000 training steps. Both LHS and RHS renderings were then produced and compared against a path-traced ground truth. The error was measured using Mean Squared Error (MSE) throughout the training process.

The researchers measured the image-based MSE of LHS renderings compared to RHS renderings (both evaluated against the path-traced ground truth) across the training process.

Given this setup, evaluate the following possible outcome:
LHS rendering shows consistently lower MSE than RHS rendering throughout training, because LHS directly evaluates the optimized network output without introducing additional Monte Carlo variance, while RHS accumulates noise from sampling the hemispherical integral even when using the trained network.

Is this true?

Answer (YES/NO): NO